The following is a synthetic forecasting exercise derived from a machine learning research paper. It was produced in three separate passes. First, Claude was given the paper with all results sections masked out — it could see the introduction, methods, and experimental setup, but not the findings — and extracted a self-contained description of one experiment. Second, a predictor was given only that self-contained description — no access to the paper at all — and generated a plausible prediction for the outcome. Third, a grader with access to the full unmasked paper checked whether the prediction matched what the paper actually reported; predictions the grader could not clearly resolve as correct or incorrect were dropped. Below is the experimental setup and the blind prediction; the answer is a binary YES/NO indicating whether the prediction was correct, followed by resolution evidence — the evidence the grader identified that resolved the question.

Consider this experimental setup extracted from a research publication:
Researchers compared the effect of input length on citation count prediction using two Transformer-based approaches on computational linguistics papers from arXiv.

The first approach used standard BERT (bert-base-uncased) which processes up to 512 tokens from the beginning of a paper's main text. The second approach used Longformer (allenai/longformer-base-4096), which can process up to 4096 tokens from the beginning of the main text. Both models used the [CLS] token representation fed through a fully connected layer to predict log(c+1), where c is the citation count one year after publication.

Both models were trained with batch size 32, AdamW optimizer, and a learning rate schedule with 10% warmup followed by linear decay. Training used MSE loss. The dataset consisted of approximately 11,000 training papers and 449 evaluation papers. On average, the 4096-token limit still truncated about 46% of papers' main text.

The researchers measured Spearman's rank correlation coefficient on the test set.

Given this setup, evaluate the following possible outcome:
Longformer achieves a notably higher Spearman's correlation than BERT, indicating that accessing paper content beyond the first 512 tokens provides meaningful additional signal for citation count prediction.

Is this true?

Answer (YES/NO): NO